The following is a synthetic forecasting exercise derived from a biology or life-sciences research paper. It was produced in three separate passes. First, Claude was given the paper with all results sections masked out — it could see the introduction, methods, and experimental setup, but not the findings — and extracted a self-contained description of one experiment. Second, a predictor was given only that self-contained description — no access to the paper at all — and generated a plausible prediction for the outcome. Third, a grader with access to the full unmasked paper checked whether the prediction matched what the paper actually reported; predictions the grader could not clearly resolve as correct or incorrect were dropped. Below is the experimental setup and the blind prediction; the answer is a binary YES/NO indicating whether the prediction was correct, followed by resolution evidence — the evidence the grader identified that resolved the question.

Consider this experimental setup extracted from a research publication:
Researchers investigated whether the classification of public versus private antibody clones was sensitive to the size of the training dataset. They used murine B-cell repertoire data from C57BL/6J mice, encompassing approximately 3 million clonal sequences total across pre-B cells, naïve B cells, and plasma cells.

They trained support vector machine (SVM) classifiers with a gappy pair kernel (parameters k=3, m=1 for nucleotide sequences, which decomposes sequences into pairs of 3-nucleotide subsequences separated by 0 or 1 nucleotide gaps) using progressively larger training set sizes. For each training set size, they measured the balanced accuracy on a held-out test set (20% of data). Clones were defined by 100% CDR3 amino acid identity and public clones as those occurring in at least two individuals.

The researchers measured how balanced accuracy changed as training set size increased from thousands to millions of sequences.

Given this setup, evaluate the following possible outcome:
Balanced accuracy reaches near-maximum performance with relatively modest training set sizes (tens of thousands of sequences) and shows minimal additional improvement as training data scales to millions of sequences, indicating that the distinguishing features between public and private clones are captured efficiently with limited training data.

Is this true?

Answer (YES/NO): NO